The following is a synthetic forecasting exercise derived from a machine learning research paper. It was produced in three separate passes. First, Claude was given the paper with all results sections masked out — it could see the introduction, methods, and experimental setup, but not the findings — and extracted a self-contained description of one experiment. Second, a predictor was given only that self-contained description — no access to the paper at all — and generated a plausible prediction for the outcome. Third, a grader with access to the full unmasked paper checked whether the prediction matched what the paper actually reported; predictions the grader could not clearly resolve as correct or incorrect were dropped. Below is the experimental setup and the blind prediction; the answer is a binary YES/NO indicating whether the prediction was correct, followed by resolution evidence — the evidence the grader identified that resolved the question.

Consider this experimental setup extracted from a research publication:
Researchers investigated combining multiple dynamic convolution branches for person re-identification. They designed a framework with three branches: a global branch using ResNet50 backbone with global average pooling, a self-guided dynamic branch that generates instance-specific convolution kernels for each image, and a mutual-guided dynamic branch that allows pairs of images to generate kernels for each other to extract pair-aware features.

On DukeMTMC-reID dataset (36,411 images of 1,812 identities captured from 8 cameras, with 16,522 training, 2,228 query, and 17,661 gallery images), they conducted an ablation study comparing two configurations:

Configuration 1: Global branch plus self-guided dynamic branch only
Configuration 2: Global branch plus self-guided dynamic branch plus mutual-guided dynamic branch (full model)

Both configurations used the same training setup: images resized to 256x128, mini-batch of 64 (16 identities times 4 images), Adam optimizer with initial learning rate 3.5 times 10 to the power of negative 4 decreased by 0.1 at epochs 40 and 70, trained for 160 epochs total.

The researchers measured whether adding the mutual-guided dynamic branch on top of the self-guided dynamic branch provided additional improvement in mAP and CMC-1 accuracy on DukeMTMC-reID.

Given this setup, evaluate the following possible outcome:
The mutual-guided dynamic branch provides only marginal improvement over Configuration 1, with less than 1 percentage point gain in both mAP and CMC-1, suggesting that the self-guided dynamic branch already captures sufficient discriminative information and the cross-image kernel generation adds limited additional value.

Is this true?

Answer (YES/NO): NO